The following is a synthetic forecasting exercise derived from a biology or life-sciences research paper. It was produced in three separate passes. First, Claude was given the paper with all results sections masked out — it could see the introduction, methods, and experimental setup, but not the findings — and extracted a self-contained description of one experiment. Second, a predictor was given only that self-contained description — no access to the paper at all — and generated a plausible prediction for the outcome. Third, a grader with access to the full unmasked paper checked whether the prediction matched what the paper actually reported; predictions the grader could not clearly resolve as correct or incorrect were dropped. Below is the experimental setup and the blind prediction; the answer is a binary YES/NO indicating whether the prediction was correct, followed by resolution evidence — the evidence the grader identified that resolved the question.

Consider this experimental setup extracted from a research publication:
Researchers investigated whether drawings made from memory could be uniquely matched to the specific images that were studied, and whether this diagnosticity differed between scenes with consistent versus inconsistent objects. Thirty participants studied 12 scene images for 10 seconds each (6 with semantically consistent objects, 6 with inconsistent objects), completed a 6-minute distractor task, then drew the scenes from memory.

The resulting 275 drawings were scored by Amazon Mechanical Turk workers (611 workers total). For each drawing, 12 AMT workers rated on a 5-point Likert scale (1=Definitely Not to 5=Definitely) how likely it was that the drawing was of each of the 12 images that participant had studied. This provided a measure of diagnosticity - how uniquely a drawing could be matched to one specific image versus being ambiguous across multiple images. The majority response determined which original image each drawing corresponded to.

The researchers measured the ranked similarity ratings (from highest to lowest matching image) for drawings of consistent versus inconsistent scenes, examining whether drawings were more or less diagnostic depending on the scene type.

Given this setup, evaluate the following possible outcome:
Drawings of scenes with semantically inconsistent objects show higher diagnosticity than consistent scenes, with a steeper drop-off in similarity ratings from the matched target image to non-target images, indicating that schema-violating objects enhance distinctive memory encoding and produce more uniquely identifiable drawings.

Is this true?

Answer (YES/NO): NO